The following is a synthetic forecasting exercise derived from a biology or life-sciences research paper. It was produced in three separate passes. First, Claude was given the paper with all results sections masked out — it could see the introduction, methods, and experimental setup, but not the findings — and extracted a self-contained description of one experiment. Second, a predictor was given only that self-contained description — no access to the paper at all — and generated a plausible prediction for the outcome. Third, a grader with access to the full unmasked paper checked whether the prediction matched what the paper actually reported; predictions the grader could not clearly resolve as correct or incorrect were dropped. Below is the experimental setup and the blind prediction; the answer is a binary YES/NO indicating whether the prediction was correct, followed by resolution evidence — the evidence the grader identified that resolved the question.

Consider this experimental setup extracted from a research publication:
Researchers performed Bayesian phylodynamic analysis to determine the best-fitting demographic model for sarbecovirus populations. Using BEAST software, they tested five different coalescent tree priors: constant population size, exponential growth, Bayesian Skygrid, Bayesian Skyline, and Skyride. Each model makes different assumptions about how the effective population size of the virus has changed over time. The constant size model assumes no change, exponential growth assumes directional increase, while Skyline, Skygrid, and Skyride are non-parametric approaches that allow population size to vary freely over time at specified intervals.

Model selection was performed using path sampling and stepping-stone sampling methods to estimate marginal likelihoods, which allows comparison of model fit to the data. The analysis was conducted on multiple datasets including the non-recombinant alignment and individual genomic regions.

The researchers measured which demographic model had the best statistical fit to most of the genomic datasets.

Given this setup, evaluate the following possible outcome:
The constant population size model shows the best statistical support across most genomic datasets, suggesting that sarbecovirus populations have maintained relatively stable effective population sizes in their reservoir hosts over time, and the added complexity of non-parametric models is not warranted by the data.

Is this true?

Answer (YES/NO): NO